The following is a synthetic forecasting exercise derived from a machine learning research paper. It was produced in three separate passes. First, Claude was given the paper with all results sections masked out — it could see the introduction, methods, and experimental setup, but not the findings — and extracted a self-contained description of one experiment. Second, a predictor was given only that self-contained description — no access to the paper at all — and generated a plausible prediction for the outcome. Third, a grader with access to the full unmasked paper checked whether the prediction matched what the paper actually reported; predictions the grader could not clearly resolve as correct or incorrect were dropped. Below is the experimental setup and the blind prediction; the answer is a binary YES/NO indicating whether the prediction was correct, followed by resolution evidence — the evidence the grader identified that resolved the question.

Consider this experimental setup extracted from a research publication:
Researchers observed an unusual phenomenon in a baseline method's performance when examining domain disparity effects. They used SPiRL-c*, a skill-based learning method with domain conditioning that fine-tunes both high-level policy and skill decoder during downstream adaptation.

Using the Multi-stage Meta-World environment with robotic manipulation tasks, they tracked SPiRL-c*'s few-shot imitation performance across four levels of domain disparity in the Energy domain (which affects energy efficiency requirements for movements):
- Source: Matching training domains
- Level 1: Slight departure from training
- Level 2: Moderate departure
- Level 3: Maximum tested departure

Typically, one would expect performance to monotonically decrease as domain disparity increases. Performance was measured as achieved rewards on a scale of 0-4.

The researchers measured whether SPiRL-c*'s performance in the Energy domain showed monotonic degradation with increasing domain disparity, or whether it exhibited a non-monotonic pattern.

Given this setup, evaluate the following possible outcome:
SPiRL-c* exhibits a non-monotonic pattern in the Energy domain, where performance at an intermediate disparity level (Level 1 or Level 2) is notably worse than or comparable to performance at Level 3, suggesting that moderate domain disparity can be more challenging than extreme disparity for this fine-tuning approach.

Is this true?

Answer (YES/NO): YES